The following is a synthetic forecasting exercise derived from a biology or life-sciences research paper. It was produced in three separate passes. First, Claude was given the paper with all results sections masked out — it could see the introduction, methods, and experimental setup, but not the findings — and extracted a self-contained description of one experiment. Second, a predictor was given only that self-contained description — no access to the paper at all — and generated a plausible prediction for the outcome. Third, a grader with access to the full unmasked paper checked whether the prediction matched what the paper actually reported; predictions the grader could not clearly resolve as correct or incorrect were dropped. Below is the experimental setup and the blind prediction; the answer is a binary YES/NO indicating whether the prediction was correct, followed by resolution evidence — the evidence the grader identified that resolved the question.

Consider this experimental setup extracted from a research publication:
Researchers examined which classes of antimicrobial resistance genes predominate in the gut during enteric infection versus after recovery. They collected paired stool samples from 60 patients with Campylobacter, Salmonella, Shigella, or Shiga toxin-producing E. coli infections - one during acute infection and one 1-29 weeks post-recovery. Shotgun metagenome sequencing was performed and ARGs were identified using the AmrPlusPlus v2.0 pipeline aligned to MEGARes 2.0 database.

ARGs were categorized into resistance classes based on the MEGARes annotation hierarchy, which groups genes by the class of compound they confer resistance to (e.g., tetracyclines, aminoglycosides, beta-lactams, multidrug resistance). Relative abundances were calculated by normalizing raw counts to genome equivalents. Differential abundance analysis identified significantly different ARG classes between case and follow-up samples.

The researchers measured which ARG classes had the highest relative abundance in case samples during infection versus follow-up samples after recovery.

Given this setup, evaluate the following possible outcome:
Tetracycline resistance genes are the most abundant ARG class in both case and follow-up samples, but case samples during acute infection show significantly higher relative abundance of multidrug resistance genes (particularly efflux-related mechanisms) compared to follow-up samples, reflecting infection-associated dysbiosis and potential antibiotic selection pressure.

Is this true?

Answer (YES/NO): NO